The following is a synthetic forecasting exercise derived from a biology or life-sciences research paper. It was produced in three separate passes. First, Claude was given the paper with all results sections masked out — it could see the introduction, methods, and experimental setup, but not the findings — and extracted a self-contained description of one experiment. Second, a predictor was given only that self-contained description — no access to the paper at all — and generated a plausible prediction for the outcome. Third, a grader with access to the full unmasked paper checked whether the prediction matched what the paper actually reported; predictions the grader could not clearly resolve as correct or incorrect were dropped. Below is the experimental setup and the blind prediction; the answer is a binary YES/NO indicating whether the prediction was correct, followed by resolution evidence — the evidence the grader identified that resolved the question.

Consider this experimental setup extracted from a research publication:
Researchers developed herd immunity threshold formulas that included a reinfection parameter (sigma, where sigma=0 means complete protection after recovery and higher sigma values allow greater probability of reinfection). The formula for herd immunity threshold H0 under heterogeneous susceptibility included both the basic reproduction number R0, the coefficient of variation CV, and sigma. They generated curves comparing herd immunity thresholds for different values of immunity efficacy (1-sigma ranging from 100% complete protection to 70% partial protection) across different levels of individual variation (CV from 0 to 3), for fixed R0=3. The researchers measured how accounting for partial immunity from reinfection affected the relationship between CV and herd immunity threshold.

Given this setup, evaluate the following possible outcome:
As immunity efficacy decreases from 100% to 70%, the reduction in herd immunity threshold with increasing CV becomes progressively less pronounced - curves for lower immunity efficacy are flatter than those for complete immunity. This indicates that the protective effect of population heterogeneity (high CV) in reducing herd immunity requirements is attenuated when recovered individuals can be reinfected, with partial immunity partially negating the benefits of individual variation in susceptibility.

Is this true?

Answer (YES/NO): YES